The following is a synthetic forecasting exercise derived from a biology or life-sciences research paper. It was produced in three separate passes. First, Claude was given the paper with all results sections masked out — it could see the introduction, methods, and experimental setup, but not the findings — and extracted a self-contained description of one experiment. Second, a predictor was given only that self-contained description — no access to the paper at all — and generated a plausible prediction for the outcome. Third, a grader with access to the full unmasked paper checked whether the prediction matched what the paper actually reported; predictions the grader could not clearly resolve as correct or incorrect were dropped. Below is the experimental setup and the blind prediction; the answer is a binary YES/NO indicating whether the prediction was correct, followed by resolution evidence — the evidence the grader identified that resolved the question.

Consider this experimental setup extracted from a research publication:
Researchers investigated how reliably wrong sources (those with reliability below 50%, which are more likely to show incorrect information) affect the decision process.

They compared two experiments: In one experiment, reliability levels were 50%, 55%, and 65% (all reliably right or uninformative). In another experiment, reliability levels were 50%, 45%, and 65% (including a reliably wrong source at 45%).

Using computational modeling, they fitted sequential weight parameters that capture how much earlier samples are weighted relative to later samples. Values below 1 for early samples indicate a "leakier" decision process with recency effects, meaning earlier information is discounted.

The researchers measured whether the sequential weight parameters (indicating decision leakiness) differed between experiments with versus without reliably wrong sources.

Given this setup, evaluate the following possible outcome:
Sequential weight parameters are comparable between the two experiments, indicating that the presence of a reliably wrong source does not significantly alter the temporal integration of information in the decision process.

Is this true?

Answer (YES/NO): YES